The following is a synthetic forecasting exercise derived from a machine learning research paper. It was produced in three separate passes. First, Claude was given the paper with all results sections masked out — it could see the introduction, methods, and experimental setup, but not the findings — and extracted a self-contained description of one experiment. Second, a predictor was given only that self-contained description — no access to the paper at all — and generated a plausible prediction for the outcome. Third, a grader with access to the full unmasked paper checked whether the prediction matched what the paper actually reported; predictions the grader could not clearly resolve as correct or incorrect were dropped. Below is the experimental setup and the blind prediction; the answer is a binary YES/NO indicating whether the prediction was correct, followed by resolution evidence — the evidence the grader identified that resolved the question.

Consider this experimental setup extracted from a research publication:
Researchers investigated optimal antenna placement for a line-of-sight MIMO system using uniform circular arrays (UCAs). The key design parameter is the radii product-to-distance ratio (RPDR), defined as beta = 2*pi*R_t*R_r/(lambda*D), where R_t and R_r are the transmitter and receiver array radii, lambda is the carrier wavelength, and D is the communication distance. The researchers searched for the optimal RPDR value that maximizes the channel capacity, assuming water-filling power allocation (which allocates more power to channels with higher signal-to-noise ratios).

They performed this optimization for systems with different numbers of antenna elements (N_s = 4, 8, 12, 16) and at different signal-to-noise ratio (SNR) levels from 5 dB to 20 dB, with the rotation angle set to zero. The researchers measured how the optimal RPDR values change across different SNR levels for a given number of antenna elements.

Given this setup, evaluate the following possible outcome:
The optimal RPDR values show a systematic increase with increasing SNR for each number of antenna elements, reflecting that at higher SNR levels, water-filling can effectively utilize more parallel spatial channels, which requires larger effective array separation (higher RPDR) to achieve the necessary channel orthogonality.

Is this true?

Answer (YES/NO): NO